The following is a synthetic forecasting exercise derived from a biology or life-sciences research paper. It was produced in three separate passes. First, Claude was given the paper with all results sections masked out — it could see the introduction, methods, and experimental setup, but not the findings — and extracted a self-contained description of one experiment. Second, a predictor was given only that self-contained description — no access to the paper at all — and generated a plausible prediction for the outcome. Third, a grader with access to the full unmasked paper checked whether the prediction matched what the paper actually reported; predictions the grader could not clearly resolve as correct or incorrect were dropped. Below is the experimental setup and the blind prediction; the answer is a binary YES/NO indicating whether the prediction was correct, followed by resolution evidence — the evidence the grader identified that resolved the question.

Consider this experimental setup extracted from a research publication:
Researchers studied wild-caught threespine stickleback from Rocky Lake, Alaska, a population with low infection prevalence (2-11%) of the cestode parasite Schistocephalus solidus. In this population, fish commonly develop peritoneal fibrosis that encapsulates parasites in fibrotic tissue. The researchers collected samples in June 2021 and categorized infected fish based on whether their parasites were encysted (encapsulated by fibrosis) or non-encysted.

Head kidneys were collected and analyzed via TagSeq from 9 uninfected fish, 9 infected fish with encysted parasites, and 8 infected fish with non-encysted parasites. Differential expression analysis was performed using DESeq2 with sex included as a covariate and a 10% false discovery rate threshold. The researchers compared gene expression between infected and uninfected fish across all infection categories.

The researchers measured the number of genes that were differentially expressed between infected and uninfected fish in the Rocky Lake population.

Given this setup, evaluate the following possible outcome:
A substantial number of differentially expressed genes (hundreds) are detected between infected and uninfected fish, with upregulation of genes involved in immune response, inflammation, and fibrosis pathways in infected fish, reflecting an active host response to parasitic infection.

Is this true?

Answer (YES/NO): NO